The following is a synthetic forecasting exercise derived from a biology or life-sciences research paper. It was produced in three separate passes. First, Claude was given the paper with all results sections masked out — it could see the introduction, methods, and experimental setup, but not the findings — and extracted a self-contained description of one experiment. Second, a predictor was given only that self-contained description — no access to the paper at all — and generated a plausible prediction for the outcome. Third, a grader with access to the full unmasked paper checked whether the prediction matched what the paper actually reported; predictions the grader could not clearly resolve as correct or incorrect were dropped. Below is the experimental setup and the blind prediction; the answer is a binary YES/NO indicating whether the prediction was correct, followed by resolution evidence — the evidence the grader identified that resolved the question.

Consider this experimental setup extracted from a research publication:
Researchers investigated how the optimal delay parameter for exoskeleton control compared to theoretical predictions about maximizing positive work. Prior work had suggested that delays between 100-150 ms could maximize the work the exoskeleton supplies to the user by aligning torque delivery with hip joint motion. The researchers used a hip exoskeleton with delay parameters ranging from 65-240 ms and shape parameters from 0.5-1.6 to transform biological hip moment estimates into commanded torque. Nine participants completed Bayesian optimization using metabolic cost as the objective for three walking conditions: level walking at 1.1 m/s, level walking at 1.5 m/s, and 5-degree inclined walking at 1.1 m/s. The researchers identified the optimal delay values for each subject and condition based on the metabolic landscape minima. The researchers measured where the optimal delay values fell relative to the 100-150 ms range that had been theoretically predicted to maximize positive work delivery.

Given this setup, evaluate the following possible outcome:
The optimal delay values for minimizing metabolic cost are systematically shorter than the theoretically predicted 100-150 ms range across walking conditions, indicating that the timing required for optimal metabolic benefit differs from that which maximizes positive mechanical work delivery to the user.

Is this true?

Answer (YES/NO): NO